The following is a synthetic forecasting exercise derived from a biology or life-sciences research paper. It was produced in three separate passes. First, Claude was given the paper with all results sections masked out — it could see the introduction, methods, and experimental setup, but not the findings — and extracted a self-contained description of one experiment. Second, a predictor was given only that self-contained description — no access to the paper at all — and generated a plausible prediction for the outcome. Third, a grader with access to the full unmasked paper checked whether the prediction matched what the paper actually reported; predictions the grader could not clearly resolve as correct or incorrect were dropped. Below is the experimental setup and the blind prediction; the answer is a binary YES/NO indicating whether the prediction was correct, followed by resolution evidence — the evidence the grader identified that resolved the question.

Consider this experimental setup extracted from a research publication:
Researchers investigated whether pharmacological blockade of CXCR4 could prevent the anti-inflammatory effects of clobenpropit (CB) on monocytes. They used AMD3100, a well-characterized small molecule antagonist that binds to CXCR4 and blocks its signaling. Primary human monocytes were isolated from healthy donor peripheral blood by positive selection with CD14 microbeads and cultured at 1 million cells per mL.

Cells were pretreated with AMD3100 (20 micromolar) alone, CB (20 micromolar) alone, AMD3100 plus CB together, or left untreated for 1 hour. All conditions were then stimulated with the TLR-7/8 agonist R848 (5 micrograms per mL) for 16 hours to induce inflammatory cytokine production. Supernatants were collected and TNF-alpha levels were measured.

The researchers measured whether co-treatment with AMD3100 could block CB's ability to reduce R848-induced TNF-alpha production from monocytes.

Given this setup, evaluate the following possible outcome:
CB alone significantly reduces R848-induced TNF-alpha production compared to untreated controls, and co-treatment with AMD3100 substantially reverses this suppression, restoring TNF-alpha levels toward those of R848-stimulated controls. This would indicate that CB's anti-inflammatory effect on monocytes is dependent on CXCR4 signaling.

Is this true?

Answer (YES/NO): YES